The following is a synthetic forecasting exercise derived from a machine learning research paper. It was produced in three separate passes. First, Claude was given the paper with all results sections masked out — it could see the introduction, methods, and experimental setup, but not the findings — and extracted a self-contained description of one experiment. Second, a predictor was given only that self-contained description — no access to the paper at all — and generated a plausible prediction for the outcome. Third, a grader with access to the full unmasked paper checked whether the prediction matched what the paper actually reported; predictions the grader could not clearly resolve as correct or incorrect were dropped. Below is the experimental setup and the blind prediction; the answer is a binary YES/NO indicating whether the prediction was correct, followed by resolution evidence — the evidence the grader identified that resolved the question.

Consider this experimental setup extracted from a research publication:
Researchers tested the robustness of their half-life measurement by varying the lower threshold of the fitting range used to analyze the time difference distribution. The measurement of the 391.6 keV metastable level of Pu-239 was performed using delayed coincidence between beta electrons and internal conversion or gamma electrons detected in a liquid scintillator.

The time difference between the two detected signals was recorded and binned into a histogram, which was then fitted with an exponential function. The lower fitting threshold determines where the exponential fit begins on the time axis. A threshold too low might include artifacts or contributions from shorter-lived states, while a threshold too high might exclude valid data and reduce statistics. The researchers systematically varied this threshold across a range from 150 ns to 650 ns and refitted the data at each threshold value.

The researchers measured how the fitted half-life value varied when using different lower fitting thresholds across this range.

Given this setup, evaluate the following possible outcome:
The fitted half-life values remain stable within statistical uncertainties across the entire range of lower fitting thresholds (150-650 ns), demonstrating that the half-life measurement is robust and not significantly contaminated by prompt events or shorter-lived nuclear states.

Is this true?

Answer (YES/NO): YES